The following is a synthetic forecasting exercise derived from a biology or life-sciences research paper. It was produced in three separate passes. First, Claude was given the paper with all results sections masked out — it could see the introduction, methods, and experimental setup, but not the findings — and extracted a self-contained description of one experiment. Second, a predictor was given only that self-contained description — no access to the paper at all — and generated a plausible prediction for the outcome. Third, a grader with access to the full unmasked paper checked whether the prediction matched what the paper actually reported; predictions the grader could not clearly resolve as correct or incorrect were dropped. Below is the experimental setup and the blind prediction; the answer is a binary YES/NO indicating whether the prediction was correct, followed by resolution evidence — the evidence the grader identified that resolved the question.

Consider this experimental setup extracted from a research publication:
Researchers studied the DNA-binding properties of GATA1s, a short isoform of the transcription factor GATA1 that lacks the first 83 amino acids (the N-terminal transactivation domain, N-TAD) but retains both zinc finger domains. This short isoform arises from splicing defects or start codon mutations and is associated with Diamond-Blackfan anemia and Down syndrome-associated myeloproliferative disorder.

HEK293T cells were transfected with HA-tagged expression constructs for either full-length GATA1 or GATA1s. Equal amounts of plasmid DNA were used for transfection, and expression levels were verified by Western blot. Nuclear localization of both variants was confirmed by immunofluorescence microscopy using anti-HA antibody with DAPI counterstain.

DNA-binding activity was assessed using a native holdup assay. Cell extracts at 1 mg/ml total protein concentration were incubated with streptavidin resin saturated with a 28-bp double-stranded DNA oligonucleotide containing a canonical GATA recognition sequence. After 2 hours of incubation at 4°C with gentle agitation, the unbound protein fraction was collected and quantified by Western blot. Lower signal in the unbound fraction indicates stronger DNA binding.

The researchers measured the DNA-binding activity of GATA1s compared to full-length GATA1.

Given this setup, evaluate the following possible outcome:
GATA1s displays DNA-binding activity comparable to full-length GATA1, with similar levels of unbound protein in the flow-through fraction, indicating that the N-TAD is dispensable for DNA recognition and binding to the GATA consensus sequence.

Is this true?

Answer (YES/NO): NO